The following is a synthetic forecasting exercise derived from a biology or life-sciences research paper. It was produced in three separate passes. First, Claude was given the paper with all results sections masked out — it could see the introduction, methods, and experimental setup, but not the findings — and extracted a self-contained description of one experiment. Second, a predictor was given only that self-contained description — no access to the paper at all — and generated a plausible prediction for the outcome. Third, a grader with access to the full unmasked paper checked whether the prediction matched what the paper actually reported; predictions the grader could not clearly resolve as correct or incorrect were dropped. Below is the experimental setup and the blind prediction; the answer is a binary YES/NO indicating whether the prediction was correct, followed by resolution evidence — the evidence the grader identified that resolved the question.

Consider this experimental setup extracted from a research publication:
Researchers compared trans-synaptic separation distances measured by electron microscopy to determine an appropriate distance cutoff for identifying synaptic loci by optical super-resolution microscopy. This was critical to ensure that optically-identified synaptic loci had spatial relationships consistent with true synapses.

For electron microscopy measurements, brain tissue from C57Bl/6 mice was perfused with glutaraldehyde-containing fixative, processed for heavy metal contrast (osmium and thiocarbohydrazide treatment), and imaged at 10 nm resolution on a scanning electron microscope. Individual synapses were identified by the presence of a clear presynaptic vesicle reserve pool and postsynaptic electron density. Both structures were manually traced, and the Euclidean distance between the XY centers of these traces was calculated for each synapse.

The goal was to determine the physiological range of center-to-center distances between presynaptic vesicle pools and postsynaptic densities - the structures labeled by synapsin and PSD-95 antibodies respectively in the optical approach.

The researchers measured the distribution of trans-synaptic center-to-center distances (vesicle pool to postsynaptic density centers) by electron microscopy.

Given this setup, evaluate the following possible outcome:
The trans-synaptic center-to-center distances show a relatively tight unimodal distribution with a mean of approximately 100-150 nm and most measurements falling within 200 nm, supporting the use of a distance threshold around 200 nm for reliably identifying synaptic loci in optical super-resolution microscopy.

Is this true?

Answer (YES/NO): NO